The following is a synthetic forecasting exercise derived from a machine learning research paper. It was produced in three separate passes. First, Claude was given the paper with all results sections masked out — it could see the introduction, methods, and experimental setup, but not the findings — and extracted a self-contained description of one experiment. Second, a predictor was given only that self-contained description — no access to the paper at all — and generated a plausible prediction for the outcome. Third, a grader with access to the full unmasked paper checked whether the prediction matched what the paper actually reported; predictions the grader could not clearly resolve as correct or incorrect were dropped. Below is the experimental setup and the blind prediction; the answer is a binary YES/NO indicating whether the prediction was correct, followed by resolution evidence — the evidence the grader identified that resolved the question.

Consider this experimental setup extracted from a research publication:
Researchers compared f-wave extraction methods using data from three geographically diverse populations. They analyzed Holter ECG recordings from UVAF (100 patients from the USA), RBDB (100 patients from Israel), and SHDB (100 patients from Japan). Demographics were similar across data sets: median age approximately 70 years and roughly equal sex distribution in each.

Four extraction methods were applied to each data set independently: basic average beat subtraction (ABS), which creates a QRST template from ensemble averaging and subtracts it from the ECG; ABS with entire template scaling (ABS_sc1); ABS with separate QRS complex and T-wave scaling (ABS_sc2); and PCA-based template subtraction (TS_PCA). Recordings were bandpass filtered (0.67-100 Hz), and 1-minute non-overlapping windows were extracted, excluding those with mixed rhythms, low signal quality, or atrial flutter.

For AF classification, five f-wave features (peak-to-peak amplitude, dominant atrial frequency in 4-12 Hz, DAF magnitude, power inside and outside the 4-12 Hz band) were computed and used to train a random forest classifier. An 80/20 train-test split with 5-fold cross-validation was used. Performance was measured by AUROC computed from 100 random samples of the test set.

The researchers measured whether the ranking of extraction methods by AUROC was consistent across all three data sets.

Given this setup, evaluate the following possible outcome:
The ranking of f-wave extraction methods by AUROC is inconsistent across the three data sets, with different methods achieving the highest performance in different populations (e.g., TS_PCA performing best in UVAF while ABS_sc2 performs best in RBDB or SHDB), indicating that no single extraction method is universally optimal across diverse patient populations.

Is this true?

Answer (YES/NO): NO